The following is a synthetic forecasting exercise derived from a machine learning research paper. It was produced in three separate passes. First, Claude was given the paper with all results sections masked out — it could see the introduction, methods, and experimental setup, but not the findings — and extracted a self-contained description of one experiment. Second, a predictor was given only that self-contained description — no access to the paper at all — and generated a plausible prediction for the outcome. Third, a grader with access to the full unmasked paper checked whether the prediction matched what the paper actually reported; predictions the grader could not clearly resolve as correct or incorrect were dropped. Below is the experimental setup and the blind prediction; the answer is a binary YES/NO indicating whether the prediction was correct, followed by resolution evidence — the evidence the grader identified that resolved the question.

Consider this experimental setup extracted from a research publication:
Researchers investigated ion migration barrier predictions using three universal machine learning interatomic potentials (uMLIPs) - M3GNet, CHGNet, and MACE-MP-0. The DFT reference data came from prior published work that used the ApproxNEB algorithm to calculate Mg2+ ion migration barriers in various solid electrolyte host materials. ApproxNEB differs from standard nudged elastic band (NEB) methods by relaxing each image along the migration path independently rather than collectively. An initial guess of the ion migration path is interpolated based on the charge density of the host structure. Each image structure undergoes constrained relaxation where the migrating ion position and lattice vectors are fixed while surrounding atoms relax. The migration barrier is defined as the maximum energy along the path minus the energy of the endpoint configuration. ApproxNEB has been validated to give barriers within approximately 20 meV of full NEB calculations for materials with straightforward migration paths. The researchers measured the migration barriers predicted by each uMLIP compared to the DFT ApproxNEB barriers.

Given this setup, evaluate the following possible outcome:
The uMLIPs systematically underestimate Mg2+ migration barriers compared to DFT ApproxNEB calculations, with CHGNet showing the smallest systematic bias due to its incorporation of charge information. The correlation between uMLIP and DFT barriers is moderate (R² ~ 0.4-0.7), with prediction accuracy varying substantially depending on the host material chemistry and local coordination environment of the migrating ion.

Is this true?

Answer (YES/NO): NO